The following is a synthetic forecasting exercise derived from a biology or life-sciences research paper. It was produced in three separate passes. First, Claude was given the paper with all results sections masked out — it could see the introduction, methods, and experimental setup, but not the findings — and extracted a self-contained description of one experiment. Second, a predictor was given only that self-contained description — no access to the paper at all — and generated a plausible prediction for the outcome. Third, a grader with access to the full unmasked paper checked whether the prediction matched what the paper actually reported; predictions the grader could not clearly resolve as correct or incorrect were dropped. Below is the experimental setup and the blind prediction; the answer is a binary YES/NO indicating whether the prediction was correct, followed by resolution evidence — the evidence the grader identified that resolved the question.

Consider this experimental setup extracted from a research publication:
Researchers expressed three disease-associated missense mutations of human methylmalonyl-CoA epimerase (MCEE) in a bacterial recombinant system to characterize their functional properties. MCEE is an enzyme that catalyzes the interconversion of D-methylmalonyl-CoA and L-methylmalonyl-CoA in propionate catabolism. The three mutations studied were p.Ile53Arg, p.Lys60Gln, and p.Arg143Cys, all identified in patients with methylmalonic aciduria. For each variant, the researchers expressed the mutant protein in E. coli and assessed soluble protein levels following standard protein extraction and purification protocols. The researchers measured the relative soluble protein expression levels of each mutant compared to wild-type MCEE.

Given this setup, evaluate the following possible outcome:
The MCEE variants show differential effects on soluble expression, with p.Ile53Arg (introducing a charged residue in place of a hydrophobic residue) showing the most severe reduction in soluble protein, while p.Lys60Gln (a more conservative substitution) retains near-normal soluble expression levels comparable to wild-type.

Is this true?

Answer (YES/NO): YES